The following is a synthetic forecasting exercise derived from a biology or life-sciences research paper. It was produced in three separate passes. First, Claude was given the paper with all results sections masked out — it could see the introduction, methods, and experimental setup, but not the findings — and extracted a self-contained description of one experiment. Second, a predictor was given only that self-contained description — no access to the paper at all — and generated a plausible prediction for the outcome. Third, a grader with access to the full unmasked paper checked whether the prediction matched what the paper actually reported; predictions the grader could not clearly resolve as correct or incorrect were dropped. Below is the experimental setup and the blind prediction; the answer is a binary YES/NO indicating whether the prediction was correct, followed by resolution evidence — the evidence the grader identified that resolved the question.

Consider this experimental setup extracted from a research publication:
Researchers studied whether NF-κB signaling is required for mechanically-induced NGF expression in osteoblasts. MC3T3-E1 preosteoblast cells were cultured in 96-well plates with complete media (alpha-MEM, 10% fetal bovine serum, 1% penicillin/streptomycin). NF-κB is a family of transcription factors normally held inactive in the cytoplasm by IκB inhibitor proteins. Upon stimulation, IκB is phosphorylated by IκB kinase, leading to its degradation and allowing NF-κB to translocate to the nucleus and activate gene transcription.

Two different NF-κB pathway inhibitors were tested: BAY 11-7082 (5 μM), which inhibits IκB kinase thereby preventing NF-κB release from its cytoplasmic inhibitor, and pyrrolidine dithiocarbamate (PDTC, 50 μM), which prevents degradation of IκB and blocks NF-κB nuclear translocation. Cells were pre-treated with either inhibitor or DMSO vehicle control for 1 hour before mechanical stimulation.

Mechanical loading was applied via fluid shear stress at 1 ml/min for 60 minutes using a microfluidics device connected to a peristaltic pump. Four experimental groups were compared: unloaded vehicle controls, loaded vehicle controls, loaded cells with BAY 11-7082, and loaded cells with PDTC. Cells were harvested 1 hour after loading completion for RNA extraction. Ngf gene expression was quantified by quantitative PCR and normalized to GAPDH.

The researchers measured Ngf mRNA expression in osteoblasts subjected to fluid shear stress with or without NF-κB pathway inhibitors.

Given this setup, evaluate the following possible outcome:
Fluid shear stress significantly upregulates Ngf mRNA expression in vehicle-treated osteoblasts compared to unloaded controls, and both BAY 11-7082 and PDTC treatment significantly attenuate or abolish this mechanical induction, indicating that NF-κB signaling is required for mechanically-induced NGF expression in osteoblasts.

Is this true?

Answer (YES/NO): YES